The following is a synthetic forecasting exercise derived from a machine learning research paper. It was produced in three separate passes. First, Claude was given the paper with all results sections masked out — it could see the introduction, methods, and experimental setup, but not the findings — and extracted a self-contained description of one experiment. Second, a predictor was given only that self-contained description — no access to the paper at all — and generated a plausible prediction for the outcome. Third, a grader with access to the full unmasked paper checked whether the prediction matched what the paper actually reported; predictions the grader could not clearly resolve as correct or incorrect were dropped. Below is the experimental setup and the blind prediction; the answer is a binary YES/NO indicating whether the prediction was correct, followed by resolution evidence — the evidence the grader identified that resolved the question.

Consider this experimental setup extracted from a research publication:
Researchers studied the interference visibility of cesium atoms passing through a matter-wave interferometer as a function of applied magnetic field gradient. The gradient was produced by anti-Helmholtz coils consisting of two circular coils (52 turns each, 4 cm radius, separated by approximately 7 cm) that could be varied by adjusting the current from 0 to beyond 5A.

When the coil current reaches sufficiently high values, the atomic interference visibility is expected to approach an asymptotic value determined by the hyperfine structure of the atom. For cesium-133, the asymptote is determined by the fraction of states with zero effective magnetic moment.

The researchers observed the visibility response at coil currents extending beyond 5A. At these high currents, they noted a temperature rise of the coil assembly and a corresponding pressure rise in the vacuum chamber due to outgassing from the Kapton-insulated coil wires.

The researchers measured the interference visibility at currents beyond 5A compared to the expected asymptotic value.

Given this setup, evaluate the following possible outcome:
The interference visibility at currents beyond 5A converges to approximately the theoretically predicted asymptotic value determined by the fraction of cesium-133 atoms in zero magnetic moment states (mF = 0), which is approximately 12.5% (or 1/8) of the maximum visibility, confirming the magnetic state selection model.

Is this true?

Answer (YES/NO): NO